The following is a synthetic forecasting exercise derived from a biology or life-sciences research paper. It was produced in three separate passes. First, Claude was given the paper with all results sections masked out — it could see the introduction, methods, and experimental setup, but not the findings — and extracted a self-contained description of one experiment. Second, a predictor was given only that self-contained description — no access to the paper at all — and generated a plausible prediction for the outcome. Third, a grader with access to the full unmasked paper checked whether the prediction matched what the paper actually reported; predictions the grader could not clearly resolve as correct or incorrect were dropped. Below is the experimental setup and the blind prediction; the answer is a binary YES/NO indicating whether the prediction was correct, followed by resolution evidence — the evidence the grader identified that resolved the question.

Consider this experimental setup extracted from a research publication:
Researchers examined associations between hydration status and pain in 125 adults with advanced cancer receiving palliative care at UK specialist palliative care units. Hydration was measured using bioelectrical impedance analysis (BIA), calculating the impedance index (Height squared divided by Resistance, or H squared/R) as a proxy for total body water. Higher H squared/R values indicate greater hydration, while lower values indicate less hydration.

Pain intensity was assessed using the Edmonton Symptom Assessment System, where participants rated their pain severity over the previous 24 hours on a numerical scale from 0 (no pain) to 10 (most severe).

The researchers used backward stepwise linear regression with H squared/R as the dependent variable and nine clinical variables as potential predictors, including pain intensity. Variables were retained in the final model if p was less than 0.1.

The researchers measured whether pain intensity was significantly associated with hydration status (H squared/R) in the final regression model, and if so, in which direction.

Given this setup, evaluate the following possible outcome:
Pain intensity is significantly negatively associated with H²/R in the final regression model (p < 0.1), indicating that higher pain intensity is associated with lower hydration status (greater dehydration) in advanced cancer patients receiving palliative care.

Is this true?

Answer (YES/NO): NO